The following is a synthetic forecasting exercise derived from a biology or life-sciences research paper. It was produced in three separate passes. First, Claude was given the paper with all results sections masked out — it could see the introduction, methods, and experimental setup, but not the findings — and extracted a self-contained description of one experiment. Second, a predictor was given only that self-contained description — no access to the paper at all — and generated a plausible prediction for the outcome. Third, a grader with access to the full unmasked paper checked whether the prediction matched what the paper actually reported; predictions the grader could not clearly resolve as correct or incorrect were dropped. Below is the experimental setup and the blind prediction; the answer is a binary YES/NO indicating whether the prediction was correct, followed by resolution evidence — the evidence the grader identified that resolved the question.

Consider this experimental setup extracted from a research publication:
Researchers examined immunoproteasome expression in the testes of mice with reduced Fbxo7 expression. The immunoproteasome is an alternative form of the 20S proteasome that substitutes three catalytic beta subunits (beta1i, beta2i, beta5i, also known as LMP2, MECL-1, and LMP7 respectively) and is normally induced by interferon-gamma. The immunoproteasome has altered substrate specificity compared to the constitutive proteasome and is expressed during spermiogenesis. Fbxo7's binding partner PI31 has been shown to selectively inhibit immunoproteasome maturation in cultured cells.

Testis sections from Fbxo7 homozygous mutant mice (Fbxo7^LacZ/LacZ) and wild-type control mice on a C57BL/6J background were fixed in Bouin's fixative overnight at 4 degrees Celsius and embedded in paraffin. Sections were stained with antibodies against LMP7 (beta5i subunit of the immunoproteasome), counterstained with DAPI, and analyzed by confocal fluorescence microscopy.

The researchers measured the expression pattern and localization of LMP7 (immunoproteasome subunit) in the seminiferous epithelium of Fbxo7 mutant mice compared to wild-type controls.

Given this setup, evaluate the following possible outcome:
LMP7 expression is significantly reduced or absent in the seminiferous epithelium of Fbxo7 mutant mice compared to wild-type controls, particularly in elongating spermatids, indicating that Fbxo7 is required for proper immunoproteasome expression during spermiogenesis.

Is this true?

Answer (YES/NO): NO